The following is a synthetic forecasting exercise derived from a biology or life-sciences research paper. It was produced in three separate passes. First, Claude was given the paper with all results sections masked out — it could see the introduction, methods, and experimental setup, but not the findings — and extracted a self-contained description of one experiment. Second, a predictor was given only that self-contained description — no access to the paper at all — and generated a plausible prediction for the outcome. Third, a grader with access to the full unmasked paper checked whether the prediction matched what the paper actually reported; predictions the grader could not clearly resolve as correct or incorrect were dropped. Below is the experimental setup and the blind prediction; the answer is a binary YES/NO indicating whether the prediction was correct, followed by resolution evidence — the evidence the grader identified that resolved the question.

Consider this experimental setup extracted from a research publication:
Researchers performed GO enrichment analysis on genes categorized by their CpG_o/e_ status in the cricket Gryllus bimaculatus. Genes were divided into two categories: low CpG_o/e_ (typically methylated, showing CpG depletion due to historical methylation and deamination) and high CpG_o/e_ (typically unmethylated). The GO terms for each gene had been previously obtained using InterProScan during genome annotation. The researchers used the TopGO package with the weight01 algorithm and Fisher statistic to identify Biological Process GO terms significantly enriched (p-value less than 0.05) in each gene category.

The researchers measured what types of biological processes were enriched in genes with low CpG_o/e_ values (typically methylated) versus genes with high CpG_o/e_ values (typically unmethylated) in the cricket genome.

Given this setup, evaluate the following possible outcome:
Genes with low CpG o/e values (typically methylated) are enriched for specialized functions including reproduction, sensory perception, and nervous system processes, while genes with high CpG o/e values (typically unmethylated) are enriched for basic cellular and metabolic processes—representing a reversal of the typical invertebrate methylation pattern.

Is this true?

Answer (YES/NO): NO